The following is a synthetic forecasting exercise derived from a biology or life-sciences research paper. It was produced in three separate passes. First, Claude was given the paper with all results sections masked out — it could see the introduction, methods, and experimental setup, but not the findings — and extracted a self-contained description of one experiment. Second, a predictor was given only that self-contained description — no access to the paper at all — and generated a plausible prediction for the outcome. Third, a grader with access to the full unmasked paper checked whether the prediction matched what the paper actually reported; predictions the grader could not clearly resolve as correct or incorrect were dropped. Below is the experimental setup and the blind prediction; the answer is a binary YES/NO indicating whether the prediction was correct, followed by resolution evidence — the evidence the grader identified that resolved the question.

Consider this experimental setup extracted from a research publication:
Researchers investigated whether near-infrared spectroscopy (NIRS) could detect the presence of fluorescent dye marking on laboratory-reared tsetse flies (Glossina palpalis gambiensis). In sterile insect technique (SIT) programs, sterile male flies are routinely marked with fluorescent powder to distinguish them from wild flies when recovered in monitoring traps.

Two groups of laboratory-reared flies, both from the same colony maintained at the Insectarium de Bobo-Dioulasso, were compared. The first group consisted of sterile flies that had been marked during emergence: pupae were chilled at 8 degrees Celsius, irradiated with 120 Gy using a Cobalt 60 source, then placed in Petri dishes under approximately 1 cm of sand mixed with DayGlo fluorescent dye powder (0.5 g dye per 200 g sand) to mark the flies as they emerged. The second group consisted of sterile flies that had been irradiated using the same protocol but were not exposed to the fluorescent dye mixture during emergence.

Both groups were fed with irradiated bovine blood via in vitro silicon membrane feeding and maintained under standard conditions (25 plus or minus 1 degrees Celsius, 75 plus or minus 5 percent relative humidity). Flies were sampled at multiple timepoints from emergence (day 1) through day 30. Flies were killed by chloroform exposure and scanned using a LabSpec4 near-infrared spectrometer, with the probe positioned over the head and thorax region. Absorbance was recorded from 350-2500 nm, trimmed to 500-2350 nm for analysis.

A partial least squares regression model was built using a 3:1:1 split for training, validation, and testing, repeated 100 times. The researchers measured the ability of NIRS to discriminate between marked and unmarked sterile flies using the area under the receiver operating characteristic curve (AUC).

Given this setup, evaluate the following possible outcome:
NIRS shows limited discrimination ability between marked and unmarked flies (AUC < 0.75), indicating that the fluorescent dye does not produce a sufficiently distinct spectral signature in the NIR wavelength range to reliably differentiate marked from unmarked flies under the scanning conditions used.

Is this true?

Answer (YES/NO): NO